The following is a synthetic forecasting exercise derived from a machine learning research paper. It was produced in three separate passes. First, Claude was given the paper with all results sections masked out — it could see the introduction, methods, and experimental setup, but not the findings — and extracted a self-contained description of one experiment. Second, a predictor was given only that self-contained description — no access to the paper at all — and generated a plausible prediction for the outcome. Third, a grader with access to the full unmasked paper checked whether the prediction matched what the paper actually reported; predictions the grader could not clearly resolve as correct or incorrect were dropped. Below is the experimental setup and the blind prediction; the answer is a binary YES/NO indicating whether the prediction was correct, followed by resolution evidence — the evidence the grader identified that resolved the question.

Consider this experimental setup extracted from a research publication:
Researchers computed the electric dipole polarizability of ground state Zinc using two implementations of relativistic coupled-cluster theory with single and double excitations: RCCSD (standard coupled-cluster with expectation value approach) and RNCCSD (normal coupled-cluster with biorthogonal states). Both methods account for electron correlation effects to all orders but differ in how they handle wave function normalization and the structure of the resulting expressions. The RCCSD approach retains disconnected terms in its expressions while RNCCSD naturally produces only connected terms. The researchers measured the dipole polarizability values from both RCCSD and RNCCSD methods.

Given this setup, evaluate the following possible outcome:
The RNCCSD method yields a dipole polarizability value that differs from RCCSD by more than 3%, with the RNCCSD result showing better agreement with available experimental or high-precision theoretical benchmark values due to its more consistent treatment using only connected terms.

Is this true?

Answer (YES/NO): YES